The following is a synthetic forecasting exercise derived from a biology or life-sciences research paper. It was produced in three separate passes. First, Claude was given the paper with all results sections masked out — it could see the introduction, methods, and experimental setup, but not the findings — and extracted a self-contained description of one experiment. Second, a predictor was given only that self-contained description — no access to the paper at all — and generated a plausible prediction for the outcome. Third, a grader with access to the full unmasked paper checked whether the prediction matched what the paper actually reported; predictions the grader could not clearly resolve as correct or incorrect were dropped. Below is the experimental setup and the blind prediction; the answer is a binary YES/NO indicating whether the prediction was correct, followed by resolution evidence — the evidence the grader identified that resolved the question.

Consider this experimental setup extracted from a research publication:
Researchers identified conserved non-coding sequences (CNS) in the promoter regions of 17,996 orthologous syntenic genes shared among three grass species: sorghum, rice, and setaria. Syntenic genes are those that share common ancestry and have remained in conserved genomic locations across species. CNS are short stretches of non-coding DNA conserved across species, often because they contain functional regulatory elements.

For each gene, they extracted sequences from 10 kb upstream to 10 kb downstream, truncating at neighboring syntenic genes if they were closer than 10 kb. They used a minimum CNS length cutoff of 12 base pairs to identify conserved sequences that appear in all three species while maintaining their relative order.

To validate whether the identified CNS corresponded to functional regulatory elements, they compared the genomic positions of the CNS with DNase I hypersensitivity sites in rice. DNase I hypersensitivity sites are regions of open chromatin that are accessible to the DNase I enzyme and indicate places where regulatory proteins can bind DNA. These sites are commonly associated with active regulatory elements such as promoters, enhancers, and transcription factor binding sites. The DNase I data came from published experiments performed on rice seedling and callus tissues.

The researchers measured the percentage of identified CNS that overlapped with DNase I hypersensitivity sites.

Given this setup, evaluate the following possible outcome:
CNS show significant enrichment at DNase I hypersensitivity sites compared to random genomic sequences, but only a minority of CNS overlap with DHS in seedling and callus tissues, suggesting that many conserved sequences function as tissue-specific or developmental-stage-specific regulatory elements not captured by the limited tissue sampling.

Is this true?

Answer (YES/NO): NO